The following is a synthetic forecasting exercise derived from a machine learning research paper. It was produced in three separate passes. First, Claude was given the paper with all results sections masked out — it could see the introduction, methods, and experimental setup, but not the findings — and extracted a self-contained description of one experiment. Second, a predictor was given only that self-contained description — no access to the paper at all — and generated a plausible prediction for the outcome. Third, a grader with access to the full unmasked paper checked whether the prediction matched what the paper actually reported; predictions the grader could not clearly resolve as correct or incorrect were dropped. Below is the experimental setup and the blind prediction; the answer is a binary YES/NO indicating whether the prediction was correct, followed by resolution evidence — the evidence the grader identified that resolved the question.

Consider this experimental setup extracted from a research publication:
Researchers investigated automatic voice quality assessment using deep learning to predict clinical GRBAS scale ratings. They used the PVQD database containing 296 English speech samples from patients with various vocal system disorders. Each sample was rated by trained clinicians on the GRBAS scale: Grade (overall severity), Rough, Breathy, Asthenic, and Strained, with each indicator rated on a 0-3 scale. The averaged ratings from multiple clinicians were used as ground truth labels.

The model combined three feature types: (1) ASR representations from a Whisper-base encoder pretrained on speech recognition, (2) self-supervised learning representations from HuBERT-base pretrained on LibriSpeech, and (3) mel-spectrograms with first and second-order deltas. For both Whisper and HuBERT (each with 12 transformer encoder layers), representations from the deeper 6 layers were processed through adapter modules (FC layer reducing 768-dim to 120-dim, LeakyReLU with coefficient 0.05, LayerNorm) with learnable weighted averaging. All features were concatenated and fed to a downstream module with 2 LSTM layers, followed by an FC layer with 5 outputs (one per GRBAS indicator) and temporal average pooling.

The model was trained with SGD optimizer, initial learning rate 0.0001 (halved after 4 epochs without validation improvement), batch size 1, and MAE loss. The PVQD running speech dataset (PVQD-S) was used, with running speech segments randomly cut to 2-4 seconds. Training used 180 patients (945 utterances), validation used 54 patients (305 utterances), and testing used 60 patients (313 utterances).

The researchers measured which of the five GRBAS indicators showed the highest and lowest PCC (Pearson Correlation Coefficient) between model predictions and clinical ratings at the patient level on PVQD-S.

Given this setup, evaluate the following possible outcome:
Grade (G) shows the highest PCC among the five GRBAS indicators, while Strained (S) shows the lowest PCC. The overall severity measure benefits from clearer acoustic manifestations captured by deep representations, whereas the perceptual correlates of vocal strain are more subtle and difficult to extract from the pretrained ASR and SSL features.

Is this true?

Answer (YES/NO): NO